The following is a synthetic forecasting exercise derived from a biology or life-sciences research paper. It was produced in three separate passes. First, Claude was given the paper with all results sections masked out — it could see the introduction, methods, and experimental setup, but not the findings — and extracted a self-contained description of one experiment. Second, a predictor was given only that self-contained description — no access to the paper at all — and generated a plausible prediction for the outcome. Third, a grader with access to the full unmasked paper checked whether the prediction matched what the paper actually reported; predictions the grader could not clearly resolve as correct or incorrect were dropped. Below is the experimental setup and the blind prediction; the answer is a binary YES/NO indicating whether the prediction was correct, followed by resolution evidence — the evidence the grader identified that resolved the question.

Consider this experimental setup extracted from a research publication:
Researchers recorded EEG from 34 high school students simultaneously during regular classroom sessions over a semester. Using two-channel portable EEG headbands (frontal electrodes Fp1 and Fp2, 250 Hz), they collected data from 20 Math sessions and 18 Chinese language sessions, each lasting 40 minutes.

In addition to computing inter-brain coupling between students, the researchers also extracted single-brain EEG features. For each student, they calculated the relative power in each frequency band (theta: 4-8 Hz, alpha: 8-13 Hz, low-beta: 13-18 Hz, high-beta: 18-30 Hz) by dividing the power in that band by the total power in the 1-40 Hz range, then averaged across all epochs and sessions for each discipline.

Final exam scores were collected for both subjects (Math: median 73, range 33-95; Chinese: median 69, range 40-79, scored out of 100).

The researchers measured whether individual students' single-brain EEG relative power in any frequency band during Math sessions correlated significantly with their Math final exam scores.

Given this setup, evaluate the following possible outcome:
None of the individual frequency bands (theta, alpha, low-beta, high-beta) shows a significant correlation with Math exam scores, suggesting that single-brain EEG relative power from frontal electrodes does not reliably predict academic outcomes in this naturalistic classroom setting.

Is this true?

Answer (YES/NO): YES